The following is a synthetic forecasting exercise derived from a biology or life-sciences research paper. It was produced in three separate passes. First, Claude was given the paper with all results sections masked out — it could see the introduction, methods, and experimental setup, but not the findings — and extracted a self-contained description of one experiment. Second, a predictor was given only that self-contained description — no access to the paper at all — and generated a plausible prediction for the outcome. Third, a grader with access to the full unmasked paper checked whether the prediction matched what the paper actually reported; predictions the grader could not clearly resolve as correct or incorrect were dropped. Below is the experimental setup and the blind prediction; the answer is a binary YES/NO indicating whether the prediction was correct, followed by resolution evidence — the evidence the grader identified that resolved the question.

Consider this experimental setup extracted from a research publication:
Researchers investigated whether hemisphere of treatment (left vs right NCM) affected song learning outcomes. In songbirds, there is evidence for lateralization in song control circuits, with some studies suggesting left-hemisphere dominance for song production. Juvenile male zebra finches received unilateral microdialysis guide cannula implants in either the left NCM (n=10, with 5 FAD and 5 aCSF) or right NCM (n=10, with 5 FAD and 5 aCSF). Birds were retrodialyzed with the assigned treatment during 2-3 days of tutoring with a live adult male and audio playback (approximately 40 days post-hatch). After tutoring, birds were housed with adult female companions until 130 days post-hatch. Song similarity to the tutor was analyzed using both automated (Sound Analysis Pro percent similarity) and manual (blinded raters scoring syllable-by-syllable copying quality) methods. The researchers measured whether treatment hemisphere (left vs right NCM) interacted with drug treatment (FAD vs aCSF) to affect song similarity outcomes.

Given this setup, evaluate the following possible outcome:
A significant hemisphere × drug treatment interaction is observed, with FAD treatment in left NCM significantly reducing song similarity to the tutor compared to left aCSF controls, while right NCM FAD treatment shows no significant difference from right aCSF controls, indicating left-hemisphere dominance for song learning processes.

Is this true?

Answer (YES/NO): NO